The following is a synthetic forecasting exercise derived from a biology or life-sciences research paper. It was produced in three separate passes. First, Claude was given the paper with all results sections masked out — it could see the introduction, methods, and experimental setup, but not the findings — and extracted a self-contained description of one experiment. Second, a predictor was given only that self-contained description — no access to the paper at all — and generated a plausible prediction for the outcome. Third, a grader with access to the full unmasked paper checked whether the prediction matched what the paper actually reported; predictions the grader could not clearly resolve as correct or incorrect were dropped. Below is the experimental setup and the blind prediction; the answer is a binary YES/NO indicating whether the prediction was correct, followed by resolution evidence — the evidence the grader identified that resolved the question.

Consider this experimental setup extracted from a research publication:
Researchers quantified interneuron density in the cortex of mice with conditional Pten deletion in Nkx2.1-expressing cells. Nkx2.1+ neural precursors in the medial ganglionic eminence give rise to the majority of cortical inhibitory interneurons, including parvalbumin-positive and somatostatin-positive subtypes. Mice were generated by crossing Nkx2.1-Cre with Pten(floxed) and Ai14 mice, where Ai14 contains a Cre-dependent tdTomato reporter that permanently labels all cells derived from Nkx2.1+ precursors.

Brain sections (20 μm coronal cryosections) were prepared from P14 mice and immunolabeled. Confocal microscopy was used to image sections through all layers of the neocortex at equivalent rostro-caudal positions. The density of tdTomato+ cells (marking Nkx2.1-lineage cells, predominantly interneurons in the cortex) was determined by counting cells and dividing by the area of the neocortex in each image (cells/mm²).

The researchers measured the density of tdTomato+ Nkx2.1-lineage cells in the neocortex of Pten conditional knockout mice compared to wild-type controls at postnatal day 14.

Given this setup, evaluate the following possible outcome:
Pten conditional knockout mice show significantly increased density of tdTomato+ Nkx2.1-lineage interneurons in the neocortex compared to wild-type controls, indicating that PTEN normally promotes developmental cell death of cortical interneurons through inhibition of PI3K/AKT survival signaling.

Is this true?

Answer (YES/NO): NO